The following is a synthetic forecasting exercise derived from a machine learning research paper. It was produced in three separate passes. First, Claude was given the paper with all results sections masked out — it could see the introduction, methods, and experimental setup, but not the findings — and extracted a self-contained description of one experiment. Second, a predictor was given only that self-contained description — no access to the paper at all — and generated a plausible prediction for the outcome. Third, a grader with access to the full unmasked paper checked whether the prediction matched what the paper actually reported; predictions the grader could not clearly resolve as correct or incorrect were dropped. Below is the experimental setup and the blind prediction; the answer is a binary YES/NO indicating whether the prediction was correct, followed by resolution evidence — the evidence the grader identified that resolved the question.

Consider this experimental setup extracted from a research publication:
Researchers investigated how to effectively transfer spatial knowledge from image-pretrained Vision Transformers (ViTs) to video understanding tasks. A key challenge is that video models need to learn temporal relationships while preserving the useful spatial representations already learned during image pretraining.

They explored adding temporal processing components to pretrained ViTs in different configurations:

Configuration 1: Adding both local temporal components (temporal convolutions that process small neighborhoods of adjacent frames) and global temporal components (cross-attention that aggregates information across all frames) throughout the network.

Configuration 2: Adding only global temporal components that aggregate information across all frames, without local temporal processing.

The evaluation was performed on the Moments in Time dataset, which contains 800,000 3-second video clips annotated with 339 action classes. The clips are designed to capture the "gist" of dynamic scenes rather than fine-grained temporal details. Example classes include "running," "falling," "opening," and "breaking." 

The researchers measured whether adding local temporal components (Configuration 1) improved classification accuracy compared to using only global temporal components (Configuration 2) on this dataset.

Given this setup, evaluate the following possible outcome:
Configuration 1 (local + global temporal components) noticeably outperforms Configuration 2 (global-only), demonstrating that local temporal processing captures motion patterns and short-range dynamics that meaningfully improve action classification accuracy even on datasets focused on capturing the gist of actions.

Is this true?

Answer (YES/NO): NO